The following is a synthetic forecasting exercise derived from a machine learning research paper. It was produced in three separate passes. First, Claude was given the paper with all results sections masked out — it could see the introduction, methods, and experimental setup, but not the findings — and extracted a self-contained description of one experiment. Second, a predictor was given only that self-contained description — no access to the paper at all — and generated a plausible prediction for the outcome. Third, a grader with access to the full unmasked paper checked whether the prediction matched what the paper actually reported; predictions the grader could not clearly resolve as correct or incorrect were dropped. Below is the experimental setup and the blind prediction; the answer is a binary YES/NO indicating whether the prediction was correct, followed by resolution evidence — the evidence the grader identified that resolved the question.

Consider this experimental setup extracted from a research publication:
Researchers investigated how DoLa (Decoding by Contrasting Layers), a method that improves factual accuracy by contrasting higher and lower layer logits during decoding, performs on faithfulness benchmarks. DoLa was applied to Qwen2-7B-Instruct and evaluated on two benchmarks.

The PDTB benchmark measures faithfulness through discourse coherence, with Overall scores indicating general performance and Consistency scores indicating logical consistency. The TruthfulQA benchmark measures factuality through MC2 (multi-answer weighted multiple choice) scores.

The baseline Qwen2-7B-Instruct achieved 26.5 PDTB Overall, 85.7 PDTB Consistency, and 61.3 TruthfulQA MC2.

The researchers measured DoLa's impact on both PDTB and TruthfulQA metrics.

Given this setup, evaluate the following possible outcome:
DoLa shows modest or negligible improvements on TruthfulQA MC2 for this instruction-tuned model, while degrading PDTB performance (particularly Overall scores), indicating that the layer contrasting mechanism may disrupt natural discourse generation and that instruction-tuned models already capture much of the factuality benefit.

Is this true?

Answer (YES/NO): NO